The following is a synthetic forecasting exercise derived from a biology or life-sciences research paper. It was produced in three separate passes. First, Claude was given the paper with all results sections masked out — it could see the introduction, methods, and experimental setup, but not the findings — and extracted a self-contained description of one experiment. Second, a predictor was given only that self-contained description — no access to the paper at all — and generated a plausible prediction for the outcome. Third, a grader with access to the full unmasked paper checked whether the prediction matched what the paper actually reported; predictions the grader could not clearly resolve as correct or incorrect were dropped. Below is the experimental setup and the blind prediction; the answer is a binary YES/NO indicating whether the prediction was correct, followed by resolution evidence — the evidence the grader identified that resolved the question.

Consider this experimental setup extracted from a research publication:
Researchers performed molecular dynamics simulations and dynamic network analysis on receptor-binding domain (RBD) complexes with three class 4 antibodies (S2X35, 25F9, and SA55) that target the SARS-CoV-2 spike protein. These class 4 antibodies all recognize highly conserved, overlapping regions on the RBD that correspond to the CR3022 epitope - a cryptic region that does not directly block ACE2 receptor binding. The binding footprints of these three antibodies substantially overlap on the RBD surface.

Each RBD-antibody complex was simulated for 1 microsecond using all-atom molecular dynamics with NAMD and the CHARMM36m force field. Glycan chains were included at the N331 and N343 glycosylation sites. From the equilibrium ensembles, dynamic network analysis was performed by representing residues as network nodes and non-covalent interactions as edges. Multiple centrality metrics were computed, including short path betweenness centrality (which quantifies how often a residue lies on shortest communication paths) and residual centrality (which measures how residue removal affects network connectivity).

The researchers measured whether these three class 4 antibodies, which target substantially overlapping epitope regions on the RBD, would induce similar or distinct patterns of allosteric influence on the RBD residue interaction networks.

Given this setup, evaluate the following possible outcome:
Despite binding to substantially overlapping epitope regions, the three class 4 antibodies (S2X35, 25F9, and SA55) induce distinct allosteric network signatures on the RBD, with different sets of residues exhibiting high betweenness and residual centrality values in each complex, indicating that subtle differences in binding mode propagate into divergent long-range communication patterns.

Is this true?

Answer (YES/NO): YES